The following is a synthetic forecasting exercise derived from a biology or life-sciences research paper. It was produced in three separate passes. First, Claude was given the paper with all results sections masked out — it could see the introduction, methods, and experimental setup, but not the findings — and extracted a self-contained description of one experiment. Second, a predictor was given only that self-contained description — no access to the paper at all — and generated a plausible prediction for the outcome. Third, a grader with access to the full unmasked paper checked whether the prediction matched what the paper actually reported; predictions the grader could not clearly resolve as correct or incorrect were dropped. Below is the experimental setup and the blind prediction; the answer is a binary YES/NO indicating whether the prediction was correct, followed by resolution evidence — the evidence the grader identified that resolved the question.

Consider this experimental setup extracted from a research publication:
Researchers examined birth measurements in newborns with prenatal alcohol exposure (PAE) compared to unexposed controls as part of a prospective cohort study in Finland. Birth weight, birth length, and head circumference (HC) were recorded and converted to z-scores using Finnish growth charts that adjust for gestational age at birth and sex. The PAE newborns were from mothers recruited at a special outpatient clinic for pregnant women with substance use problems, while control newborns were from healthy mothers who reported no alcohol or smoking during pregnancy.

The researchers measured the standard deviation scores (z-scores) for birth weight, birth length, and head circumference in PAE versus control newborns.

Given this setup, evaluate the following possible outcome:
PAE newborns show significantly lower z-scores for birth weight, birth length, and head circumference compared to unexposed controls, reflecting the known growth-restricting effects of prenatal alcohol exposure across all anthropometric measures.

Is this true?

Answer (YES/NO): YES